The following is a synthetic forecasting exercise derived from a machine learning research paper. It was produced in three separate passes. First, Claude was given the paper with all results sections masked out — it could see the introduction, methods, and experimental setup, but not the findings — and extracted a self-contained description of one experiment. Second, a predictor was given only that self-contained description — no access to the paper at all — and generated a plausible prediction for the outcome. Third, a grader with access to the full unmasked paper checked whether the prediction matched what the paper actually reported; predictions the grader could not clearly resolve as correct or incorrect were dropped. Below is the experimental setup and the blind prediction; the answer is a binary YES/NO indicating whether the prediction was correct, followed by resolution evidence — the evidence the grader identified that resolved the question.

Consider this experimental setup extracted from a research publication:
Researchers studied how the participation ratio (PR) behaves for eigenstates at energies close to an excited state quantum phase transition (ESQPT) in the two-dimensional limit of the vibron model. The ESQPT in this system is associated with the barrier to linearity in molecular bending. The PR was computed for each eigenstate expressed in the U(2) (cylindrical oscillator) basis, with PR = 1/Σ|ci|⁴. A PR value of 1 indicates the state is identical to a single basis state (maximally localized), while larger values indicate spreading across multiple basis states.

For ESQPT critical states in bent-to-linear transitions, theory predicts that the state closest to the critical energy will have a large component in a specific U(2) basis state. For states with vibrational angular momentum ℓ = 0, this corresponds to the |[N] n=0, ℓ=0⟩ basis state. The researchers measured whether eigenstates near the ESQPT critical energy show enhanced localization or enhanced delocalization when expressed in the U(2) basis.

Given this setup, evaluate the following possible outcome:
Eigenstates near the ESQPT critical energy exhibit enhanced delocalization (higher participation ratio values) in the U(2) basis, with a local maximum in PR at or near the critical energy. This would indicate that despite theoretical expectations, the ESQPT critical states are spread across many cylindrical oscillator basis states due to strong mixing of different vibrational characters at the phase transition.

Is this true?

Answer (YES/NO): NO